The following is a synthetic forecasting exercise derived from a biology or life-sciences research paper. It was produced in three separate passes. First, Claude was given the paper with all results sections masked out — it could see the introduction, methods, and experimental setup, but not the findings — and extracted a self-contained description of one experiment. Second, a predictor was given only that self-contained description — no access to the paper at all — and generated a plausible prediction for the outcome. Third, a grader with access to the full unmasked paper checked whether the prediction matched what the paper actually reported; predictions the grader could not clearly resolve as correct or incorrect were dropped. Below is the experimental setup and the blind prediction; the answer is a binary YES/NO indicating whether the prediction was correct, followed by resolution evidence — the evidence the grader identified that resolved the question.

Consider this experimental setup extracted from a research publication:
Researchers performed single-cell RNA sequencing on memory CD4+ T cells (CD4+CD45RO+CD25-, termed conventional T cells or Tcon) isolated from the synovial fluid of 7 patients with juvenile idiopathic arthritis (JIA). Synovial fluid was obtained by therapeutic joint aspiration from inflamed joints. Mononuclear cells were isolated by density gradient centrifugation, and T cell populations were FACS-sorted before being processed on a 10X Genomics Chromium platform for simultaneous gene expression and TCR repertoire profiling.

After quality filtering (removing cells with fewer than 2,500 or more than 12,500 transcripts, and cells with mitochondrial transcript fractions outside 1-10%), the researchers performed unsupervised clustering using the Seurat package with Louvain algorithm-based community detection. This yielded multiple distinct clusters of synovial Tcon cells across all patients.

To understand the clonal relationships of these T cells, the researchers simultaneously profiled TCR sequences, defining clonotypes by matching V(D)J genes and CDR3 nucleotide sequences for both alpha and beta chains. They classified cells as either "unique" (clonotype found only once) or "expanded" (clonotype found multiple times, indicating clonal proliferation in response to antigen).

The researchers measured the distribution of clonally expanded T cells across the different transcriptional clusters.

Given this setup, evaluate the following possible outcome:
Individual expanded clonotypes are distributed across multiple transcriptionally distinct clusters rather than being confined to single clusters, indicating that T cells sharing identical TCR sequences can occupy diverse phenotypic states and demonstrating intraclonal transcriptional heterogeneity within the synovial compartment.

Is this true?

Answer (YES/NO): YES